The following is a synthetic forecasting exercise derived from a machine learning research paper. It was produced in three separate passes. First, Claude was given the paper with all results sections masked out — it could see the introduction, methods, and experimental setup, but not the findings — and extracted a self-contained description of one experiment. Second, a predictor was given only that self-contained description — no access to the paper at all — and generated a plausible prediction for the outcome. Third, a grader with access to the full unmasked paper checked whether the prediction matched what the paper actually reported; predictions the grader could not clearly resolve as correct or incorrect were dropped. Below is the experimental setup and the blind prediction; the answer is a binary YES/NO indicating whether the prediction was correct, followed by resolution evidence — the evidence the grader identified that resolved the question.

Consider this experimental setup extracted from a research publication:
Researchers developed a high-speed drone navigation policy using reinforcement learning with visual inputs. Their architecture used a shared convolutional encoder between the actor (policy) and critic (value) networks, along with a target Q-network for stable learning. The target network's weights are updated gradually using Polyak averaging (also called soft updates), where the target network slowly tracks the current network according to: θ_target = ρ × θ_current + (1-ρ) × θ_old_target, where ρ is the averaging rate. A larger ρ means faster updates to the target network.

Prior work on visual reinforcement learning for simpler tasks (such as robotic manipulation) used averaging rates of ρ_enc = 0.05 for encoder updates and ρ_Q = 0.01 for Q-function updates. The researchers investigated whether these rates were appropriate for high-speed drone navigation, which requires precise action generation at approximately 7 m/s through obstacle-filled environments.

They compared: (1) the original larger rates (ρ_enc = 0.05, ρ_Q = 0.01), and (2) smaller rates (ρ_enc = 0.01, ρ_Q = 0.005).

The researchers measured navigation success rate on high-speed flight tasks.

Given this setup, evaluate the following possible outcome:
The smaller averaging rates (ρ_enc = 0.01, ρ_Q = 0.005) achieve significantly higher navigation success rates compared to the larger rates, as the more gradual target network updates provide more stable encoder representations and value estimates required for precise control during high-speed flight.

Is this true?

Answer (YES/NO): NO